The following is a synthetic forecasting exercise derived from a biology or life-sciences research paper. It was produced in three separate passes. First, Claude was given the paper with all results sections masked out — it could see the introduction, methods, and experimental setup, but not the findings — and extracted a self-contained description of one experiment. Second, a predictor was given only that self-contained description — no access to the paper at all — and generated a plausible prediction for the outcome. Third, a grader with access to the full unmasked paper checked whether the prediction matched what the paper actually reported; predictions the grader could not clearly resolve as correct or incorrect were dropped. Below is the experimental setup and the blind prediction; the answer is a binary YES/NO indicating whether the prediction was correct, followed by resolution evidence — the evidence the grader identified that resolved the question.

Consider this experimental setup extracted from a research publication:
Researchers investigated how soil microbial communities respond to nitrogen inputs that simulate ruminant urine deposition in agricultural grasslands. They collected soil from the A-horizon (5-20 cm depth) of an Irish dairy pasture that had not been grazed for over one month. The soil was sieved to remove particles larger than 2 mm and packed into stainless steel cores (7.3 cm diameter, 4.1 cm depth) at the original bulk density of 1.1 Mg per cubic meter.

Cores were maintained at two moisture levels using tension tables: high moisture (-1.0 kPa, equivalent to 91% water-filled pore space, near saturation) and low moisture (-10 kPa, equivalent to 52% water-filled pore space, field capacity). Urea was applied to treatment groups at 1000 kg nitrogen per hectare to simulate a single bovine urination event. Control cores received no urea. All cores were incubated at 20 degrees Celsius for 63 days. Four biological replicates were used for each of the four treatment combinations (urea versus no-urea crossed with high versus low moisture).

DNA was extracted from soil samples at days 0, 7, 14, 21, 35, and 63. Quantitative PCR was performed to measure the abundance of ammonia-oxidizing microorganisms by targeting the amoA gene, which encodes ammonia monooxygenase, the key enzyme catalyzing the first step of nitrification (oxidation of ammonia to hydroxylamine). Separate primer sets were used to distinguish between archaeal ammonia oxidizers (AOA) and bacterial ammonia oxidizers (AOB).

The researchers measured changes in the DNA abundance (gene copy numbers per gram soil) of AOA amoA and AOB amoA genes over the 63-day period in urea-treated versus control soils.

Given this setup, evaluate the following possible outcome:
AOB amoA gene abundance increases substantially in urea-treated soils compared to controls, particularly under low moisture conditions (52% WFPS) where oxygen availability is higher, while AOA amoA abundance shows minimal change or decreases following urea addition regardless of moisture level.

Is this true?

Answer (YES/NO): NO